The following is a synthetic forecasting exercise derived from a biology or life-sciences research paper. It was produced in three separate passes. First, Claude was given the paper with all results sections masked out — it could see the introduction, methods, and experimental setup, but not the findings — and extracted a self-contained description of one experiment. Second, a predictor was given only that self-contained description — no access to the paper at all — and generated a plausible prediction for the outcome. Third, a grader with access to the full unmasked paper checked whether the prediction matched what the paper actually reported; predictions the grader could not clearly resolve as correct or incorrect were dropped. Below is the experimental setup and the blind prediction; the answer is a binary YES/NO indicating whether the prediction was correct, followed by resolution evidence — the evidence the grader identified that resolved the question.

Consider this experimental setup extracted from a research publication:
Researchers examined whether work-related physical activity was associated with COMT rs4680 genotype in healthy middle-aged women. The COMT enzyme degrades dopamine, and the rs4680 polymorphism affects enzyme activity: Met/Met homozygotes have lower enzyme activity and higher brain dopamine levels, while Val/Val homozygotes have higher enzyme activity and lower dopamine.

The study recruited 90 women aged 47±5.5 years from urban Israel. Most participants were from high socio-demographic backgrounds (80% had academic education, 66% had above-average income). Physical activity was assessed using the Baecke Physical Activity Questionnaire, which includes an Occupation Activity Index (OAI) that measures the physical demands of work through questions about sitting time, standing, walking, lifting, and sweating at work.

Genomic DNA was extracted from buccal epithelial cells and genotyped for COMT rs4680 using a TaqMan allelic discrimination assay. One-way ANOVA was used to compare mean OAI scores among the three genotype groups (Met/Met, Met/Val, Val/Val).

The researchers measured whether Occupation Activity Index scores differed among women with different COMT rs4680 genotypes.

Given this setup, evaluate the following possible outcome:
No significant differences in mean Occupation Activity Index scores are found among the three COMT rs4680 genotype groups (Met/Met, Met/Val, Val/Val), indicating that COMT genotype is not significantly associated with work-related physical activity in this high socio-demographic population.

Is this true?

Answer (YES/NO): YES